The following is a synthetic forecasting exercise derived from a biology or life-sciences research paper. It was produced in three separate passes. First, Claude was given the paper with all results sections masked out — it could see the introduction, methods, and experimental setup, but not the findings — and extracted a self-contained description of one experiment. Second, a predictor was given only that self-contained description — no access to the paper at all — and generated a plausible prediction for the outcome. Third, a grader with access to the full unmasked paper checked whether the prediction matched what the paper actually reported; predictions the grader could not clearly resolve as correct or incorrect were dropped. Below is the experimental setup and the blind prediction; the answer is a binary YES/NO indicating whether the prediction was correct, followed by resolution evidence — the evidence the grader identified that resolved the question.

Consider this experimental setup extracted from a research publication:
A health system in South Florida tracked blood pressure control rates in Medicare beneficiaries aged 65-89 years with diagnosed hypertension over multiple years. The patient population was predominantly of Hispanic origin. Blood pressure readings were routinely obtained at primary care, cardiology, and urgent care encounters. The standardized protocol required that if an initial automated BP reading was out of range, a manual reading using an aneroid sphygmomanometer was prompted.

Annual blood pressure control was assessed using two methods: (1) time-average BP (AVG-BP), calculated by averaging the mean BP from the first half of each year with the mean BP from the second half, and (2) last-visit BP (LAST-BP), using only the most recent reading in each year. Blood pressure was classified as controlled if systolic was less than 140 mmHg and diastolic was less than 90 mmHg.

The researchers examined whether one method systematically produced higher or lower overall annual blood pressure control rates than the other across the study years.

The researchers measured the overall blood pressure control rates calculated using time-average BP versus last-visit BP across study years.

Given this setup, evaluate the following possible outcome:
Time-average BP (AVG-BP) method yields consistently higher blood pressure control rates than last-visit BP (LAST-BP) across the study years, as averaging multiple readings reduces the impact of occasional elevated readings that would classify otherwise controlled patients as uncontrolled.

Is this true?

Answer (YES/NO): YES